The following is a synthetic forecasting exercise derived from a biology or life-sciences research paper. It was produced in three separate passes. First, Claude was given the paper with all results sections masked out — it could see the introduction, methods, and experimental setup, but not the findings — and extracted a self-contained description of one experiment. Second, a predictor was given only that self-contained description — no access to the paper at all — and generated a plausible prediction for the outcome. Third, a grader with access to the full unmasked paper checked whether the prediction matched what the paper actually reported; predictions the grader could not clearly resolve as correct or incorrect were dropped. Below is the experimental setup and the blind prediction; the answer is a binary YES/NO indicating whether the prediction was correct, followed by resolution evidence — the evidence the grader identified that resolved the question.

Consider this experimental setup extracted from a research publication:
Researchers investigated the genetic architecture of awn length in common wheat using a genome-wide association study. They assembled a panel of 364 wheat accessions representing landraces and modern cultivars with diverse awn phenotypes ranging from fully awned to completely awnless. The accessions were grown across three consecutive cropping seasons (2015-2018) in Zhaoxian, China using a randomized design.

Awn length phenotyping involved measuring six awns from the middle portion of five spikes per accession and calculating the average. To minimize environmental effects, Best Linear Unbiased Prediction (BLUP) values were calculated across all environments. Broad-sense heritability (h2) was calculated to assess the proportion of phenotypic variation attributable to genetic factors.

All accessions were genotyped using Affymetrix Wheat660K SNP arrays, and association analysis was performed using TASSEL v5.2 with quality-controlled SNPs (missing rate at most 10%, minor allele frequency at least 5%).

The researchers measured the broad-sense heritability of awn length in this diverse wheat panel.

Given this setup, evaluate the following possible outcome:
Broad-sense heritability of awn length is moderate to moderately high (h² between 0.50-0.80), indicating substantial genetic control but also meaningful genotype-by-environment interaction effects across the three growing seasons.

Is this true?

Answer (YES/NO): NO